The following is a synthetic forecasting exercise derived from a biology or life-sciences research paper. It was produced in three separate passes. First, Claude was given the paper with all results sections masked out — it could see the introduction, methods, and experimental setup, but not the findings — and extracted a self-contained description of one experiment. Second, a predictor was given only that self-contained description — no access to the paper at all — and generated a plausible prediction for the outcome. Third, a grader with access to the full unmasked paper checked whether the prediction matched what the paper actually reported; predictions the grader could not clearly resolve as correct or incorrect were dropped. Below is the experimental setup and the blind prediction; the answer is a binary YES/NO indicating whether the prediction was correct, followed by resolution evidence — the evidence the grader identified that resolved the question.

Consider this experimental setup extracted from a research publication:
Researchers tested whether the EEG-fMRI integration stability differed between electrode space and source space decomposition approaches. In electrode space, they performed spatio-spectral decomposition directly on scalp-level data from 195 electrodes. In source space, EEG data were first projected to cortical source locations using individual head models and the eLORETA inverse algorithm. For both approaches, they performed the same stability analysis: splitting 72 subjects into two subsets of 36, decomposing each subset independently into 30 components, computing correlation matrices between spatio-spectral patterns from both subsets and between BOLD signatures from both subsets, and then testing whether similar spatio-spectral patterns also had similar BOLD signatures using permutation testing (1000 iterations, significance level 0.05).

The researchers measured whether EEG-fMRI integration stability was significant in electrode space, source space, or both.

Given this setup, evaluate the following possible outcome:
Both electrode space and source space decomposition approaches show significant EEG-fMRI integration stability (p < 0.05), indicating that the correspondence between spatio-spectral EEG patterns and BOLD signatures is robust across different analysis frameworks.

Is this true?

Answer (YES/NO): YES